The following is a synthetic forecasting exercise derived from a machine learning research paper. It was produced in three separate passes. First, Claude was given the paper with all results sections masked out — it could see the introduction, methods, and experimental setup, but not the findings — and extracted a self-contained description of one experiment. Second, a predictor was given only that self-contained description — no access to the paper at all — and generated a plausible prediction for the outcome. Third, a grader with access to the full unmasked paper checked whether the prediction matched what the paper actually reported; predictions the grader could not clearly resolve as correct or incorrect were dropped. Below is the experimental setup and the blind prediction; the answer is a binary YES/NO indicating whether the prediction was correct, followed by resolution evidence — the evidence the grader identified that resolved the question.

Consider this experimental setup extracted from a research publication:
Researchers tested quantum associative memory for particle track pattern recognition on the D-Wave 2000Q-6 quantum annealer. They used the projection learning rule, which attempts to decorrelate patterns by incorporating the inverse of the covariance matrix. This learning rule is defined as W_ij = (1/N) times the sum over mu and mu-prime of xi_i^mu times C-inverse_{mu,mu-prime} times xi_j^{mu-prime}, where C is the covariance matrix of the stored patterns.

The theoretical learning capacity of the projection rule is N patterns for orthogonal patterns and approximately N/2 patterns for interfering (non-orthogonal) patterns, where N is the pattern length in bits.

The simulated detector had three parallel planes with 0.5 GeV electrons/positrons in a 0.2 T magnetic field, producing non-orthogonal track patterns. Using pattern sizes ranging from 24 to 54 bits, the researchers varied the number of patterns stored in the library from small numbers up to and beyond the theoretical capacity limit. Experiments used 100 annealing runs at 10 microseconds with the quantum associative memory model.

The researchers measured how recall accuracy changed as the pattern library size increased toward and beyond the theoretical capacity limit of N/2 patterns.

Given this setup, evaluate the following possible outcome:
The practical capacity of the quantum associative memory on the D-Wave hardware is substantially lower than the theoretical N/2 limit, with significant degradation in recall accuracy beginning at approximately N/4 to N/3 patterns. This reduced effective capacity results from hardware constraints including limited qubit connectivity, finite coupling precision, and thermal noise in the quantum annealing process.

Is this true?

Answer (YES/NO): NO